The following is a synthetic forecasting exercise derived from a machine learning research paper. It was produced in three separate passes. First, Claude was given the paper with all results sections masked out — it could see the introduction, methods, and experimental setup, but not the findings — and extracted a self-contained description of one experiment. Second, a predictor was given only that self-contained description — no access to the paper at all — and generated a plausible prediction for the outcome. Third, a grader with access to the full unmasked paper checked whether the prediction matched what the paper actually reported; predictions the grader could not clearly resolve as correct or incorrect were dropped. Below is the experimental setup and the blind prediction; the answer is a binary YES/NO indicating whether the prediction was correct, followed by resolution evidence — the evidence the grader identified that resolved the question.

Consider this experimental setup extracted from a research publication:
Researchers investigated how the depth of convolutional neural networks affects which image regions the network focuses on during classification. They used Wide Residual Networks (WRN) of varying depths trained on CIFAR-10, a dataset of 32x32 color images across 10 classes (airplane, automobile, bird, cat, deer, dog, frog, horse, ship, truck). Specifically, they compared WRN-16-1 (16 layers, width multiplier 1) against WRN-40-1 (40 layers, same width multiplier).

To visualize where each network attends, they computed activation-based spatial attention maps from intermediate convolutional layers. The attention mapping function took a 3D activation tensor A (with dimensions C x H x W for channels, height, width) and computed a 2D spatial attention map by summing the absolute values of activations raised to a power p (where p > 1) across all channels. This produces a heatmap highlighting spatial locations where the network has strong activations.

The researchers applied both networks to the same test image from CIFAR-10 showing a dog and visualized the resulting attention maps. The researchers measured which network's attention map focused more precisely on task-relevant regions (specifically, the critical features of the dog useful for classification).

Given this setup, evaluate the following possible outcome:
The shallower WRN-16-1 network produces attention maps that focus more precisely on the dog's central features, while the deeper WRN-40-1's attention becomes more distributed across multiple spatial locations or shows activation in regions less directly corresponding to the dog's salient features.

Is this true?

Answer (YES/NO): NO